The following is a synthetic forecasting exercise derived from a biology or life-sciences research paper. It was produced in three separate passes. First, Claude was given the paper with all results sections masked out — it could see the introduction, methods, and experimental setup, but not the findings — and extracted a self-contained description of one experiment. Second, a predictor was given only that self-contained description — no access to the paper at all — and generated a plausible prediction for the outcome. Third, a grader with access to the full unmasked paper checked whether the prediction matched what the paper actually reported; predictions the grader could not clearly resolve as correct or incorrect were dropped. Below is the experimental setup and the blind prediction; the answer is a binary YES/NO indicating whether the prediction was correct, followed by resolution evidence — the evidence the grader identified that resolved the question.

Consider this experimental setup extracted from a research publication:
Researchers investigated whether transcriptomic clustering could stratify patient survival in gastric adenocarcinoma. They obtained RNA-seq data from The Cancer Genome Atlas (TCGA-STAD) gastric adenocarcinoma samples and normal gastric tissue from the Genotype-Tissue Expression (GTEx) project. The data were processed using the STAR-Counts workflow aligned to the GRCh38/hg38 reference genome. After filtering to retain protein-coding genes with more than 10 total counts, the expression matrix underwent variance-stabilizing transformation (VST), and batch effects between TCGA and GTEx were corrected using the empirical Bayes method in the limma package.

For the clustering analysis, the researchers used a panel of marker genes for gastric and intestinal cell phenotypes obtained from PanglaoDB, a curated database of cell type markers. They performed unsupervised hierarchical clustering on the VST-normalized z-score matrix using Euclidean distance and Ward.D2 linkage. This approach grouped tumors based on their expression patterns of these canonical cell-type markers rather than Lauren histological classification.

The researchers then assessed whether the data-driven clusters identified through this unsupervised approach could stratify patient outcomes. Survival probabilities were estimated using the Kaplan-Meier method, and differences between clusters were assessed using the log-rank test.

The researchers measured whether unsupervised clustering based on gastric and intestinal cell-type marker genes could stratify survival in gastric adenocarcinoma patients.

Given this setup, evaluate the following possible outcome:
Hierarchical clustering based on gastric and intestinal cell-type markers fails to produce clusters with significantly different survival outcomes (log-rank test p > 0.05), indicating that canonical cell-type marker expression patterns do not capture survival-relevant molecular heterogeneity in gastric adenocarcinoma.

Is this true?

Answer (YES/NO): YES